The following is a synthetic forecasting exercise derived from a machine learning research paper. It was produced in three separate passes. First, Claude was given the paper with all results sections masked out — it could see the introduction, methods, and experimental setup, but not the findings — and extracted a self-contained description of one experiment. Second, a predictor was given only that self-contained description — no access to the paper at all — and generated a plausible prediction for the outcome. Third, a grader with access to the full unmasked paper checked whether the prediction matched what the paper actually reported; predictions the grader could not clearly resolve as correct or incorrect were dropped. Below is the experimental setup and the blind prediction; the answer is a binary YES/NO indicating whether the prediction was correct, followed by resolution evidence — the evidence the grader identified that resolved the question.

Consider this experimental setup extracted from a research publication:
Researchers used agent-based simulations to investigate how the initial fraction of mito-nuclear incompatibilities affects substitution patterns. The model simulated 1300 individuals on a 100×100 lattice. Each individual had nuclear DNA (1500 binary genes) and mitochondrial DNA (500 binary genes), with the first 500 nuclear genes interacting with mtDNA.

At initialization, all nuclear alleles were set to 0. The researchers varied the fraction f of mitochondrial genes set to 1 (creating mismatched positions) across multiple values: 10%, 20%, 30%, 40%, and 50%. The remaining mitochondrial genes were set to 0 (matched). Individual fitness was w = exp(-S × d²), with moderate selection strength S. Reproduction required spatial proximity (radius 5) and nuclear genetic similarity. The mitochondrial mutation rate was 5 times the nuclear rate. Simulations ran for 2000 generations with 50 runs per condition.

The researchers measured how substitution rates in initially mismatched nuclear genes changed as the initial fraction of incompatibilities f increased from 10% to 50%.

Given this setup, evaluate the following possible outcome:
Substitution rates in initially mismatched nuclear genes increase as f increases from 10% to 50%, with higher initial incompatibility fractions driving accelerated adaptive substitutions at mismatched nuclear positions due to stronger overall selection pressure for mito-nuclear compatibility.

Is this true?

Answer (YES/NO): YES